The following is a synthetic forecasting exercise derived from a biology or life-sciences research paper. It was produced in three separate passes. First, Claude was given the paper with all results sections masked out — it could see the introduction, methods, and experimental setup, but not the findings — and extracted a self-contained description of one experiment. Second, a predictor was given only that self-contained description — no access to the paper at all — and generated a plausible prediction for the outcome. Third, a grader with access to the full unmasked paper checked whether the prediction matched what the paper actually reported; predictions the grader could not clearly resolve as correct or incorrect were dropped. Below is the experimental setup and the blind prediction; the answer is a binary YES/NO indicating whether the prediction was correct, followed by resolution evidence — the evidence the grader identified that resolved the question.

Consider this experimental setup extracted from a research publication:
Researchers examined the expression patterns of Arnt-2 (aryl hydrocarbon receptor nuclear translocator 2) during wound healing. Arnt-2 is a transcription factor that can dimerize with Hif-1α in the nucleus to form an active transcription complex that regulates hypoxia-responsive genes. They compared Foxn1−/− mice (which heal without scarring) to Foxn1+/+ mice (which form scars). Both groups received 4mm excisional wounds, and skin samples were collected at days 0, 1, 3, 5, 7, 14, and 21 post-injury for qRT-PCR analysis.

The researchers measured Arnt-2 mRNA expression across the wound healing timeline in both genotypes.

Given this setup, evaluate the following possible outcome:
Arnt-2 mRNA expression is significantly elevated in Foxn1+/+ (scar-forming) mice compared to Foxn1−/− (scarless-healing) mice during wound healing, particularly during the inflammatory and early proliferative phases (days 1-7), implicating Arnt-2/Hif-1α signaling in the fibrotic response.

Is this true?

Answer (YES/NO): NO